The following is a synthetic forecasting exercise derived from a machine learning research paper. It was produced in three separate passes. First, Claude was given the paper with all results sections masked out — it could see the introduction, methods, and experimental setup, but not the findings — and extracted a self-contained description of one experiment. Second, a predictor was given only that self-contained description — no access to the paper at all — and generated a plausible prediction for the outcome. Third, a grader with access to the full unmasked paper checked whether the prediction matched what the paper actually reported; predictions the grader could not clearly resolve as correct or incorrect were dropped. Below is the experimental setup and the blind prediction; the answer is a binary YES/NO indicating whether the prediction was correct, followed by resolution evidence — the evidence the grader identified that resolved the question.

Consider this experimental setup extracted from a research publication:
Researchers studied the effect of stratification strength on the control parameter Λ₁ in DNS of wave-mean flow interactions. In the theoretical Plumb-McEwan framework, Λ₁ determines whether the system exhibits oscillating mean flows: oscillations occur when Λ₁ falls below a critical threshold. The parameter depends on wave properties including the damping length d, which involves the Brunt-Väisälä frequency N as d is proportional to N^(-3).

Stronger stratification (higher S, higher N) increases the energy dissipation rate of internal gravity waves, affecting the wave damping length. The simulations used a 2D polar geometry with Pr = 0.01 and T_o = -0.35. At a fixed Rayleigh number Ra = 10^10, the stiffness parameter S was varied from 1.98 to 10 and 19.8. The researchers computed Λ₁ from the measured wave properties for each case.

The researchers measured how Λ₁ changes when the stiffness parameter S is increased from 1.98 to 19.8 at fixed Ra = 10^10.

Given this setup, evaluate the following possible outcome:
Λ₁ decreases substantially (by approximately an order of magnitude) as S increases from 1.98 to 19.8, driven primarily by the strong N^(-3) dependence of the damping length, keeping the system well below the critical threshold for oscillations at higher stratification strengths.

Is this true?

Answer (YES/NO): NO